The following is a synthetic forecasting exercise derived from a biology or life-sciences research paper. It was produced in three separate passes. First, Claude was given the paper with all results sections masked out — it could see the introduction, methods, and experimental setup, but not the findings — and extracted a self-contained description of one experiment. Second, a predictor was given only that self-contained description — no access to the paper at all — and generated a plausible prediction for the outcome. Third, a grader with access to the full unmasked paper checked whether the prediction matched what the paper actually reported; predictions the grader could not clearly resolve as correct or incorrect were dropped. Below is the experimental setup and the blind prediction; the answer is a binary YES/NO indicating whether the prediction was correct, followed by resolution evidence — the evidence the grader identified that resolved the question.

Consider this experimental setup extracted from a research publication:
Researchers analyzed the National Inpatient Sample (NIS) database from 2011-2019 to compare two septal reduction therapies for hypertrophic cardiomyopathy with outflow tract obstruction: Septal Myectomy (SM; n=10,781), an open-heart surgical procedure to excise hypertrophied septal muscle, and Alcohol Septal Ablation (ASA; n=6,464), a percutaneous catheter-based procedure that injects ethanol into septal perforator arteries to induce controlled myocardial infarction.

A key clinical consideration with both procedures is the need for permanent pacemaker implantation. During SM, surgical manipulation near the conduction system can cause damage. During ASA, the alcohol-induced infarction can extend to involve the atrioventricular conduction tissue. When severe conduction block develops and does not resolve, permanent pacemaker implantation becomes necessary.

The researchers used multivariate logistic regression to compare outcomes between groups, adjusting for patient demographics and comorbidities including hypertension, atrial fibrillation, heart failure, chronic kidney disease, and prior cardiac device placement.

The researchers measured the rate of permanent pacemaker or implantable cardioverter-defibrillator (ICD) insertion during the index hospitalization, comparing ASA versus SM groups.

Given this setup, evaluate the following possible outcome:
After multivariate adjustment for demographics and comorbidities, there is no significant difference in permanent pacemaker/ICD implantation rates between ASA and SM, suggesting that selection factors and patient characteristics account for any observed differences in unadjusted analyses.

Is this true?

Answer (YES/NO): NO